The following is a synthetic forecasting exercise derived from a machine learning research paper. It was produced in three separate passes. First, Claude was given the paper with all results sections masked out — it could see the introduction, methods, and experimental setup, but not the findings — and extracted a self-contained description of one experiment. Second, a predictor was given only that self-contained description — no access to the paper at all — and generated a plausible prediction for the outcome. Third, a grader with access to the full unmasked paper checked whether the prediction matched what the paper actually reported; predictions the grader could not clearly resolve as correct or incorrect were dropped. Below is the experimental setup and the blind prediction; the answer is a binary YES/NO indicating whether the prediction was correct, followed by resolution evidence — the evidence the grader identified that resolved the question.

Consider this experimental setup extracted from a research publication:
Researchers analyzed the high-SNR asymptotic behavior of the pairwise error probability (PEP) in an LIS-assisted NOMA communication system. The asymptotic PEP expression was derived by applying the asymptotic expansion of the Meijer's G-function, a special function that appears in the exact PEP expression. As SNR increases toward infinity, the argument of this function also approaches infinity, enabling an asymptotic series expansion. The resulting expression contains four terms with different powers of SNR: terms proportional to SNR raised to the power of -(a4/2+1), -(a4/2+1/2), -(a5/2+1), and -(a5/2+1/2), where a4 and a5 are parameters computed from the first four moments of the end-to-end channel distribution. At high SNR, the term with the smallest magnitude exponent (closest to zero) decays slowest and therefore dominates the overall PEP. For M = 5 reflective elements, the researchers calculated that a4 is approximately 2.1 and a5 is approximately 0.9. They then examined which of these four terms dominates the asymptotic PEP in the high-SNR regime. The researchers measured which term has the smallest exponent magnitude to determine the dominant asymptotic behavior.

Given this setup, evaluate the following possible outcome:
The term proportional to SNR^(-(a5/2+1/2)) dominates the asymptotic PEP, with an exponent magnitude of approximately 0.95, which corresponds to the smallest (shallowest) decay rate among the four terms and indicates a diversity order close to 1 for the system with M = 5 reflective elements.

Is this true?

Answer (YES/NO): YES